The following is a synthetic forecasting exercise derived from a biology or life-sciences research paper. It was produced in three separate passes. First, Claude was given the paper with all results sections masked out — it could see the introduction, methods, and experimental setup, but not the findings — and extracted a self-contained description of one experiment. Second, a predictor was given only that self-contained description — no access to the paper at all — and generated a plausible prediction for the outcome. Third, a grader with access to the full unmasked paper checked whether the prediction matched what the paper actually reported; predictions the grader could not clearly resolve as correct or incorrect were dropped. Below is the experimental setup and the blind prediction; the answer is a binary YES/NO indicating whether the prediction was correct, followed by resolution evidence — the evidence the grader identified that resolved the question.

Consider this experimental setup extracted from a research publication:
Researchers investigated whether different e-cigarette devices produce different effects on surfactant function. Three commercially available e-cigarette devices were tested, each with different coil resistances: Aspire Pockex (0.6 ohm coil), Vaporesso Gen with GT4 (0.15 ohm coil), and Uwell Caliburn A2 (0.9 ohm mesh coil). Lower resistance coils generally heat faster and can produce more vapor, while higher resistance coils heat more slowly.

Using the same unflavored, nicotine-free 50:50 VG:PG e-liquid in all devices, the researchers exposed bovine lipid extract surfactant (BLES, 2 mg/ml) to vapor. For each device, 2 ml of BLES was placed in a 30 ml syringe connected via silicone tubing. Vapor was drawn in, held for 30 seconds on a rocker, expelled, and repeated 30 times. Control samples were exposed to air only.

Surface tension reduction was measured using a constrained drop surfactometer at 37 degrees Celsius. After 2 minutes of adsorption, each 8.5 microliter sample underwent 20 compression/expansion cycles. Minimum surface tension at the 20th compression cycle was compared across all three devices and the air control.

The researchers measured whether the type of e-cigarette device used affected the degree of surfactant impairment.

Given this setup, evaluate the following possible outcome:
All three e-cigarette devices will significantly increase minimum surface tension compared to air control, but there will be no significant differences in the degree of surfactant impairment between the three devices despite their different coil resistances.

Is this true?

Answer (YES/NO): YES